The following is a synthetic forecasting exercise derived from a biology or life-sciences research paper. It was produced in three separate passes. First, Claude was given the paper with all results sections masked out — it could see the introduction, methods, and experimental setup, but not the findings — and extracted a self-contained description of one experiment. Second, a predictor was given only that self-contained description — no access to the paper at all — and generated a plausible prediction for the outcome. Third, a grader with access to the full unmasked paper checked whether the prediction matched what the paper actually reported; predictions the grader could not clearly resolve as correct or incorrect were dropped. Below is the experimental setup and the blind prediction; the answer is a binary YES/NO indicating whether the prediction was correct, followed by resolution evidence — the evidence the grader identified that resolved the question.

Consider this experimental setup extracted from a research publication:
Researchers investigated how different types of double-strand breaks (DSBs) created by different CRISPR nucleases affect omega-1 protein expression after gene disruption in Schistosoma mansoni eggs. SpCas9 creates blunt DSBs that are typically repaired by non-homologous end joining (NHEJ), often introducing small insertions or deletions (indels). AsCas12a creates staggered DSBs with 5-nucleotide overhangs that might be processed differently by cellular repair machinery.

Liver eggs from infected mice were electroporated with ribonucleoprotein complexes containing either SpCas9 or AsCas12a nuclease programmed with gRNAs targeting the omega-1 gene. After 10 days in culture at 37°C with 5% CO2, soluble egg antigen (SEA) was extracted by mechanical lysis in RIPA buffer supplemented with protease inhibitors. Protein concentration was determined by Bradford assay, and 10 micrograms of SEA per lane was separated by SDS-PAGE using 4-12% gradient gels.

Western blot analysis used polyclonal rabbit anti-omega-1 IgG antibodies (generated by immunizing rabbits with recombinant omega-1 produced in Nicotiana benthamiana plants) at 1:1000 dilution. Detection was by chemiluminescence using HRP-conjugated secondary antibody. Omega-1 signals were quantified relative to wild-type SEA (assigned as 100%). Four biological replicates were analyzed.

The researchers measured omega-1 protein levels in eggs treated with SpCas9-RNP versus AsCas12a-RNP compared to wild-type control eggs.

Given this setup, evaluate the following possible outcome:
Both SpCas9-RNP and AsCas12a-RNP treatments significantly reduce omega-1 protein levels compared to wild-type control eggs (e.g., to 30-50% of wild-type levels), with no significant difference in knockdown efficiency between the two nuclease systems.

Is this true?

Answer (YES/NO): YES